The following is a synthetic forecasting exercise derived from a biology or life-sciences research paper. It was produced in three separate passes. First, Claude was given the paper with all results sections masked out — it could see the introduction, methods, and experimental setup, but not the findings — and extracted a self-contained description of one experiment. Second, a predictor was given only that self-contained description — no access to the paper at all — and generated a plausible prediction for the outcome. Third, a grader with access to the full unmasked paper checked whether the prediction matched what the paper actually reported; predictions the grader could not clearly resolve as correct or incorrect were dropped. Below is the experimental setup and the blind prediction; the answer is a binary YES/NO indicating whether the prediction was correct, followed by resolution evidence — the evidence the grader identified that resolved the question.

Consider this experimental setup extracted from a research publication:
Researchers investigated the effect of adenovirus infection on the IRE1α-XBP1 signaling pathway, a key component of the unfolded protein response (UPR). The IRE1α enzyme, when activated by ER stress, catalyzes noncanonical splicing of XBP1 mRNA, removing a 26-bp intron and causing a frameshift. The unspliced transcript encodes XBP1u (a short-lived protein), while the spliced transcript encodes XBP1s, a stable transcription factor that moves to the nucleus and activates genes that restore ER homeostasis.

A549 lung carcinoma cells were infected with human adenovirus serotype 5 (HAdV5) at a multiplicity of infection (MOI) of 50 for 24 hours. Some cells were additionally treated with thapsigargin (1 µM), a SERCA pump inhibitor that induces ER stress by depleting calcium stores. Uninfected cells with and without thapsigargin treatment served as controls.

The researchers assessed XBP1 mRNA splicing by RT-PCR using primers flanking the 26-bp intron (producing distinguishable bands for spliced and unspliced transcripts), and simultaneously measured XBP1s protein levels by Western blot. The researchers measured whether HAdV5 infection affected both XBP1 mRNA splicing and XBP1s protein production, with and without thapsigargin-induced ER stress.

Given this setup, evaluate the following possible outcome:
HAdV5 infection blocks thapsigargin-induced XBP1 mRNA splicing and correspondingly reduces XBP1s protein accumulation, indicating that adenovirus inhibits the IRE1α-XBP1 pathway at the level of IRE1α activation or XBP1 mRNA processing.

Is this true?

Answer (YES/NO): NO